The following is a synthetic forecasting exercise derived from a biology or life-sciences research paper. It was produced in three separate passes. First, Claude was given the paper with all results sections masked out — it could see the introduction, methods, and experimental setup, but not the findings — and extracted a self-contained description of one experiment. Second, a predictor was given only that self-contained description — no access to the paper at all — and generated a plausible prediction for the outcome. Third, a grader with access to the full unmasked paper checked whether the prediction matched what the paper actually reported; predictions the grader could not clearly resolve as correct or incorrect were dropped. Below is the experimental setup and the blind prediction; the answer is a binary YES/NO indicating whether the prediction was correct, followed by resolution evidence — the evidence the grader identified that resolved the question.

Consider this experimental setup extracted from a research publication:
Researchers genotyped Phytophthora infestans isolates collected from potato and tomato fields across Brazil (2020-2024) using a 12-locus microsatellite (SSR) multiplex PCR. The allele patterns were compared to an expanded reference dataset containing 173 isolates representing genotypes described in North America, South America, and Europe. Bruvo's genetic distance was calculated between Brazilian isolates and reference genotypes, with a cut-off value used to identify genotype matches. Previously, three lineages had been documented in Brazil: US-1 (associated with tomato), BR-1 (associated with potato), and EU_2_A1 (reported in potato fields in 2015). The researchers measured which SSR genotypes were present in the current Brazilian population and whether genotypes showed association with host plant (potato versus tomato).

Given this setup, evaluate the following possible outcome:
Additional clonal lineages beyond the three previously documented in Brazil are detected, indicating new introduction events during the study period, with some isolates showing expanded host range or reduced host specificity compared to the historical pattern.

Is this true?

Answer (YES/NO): NO